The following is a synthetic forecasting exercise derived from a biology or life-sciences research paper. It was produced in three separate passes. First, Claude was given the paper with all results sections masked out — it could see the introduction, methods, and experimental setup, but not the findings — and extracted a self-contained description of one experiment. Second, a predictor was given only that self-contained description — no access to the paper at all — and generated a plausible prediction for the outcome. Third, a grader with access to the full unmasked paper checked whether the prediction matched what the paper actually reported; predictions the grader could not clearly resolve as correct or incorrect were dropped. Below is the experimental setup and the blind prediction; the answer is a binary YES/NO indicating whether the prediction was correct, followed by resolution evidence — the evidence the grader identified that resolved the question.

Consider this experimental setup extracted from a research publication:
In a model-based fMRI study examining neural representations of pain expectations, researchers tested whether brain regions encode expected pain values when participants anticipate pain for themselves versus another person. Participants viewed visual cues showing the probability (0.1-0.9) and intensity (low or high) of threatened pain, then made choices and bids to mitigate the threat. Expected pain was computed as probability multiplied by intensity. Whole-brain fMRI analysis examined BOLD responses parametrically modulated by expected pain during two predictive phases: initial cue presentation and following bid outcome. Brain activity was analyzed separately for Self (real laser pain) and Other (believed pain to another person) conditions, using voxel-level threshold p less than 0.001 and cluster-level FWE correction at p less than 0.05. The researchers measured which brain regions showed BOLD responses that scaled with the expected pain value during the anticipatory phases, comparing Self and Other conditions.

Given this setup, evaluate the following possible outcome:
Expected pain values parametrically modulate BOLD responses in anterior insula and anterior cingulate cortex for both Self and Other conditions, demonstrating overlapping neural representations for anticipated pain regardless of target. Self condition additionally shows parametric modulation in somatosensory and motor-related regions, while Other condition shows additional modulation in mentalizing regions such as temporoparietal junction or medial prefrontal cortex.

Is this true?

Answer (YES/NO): NO